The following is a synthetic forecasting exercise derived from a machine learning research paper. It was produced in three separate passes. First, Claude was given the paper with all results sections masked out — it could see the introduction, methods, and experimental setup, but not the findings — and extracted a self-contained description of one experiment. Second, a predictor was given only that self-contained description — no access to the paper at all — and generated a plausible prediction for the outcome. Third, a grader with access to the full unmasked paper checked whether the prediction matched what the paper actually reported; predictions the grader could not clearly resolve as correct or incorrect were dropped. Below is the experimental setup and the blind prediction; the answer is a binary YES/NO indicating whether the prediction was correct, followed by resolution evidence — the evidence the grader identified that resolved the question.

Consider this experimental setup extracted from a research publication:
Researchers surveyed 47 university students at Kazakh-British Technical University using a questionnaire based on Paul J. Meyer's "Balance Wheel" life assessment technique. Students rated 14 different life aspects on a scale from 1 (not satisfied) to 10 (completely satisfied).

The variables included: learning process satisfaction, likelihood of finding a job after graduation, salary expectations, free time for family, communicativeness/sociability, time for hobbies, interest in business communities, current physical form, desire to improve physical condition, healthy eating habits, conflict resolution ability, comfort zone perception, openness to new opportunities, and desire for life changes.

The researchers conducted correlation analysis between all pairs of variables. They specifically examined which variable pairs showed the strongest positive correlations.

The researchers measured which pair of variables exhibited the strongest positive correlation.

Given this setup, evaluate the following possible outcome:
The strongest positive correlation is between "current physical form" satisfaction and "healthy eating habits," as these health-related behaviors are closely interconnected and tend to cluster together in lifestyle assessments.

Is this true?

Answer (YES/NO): NO